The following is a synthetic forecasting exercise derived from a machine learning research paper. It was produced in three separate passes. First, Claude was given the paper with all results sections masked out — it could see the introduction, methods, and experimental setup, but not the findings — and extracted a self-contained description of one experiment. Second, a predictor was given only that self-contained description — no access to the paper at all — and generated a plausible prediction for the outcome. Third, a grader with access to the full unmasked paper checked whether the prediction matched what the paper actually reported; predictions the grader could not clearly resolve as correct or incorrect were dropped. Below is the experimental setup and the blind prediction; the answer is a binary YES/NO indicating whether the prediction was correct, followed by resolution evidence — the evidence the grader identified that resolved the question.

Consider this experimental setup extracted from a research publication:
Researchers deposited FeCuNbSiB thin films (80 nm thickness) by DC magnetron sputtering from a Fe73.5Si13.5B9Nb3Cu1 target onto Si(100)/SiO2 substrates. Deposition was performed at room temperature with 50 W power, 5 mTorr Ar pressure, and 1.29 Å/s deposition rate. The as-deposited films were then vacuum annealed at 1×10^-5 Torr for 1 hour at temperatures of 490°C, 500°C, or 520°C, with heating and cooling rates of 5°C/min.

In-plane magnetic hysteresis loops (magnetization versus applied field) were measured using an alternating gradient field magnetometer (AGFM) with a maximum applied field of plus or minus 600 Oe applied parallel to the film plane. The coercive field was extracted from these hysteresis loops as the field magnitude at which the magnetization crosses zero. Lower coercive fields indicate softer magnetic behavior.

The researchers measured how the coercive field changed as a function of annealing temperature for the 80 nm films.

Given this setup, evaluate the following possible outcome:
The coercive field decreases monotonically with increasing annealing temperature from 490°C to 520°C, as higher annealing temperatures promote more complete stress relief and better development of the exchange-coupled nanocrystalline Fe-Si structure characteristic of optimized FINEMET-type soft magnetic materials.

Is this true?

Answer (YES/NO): NO